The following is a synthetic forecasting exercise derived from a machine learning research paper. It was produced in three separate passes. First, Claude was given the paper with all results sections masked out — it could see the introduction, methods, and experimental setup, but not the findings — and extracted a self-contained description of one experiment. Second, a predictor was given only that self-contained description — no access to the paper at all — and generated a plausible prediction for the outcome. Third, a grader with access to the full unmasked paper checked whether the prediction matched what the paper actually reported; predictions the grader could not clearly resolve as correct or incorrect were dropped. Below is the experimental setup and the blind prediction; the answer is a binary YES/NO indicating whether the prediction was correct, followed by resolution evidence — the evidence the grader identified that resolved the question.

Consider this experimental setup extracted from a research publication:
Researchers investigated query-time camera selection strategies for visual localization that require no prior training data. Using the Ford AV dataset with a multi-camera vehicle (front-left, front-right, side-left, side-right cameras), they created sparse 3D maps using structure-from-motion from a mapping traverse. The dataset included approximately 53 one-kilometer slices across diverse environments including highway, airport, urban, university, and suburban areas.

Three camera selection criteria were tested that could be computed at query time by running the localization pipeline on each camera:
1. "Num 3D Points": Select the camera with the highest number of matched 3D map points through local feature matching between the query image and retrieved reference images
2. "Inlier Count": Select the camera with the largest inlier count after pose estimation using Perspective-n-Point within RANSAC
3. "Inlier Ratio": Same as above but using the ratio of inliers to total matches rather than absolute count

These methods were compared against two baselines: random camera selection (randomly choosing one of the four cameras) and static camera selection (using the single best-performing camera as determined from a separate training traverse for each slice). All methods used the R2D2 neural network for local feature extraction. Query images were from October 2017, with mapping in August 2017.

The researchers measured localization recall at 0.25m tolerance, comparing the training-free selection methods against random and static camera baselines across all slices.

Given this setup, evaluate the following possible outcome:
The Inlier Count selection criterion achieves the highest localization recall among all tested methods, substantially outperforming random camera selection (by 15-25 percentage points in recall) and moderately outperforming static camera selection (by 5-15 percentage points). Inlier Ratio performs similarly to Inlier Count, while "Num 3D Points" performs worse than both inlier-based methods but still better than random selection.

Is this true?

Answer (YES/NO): NO